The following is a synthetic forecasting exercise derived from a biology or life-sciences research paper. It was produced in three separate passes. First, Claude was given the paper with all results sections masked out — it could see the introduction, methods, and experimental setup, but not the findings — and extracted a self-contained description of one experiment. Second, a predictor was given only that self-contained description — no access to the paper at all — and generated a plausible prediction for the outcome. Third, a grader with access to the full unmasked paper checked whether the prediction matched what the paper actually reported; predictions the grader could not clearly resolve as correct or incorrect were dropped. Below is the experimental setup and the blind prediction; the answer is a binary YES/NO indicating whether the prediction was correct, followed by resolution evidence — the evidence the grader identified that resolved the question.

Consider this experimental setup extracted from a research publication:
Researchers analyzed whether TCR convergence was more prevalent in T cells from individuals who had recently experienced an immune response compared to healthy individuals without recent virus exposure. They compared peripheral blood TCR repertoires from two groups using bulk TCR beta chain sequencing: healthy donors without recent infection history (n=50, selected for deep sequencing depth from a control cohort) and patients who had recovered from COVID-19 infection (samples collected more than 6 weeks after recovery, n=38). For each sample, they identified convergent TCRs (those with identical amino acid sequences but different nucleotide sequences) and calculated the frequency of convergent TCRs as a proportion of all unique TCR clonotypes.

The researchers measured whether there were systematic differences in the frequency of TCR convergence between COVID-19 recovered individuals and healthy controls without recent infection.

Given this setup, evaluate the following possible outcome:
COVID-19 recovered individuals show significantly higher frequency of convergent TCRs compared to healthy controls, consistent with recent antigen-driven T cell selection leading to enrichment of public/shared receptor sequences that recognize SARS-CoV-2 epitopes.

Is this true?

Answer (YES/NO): NO